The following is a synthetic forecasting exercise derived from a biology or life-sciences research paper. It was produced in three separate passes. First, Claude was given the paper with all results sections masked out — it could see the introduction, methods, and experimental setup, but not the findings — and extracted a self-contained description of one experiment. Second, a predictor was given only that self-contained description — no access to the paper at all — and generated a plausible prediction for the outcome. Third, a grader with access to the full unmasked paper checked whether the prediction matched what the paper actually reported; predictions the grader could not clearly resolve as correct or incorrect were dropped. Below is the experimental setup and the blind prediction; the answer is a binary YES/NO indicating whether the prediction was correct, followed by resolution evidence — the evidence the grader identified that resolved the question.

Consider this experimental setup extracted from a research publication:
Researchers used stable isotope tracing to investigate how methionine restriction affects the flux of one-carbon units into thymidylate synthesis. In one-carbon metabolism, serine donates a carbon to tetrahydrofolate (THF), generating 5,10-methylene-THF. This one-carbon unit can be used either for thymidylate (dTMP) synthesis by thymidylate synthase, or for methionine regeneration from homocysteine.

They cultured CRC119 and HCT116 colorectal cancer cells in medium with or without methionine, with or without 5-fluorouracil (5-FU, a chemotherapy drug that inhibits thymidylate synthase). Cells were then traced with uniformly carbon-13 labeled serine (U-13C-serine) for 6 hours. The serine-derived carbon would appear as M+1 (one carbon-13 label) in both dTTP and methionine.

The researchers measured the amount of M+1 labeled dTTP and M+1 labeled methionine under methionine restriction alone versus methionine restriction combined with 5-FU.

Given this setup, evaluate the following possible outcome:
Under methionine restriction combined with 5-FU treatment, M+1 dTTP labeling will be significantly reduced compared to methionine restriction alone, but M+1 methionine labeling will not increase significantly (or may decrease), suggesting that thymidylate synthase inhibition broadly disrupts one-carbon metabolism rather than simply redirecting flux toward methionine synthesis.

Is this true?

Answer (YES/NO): NO